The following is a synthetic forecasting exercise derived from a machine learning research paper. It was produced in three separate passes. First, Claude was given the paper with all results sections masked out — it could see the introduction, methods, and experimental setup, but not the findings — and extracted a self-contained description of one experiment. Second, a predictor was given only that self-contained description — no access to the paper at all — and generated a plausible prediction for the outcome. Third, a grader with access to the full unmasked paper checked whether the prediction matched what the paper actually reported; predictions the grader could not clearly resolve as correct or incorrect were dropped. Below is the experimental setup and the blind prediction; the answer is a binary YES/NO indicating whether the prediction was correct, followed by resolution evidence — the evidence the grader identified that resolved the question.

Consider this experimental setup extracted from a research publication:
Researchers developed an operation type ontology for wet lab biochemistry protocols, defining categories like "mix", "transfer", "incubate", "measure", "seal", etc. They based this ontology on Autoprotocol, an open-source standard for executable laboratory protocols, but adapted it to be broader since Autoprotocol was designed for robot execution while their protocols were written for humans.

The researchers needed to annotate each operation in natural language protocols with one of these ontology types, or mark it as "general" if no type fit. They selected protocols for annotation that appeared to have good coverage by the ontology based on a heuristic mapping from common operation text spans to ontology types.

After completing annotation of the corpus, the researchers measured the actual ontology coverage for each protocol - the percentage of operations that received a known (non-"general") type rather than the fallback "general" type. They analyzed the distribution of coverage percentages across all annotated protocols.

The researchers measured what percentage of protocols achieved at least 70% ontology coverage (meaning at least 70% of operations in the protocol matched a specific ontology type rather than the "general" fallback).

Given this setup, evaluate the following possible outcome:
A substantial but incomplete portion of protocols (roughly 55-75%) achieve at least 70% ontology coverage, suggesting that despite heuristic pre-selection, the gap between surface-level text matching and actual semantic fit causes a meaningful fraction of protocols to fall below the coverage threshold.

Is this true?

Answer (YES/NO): NO